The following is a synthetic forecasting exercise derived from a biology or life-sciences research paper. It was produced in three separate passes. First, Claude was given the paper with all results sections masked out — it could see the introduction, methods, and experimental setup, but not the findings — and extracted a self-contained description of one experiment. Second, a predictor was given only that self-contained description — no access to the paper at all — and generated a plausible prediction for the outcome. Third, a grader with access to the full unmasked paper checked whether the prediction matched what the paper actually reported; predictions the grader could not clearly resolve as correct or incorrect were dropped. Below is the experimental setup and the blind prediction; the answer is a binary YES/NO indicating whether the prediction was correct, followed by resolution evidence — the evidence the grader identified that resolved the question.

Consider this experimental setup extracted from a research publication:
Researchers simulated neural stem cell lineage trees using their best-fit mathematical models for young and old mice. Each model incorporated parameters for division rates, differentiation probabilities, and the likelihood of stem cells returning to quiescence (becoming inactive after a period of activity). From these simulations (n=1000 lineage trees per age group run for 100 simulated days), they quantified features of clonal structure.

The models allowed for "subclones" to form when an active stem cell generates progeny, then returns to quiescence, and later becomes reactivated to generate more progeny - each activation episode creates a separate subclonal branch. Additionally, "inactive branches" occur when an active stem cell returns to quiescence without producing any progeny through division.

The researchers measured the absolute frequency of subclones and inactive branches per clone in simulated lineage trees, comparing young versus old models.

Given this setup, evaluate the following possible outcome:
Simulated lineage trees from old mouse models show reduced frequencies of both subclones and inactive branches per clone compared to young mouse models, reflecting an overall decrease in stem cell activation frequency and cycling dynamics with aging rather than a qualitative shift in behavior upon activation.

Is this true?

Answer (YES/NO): NO